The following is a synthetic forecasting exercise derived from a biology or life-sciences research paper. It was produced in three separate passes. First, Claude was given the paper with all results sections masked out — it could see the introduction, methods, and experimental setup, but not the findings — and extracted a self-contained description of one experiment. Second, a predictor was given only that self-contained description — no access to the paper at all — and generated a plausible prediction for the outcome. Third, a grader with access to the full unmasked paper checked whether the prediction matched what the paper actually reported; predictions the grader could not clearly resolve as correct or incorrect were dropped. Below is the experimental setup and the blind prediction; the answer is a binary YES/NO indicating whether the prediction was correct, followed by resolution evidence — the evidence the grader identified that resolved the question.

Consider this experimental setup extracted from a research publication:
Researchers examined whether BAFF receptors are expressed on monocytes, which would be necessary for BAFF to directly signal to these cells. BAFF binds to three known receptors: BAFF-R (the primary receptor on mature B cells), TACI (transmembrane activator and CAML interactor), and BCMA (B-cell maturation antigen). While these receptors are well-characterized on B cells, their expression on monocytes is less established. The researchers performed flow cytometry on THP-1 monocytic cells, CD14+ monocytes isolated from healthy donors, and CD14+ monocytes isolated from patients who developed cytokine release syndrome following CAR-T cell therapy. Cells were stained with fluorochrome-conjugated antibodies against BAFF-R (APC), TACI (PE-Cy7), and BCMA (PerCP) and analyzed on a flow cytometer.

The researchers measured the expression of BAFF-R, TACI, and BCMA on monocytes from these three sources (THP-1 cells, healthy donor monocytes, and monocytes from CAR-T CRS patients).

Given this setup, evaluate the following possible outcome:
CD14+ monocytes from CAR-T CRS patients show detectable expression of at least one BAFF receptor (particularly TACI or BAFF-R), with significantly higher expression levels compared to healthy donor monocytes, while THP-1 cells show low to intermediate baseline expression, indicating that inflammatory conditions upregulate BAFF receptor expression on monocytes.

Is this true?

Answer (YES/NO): NO